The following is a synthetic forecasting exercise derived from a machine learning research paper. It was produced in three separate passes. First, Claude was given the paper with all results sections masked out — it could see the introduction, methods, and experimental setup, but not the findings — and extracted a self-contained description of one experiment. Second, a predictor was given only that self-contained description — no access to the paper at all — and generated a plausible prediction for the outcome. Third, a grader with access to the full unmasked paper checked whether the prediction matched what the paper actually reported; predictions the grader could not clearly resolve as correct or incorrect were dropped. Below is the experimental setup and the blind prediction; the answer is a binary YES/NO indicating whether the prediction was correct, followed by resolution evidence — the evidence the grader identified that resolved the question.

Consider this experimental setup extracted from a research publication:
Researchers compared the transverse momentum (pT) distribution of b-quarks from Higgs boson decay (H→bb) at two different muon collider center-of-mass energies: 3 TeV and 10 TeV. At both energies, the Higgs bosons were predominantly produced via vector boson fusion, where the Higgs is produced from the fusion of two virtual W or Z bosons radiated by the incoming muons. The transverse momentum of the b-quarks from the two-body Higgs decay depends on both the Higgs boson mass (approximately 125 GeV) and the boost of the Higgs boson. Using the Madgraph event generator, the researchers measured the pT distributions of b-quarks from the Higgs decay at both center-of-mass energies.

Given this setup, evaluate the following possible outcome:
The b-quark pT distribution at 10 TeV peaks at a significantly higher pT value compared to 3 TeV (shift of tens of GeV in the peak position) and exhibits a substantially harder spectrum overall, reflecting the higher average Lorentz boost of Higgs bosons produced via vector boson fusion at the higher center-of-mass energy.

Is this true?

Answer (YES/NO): NO